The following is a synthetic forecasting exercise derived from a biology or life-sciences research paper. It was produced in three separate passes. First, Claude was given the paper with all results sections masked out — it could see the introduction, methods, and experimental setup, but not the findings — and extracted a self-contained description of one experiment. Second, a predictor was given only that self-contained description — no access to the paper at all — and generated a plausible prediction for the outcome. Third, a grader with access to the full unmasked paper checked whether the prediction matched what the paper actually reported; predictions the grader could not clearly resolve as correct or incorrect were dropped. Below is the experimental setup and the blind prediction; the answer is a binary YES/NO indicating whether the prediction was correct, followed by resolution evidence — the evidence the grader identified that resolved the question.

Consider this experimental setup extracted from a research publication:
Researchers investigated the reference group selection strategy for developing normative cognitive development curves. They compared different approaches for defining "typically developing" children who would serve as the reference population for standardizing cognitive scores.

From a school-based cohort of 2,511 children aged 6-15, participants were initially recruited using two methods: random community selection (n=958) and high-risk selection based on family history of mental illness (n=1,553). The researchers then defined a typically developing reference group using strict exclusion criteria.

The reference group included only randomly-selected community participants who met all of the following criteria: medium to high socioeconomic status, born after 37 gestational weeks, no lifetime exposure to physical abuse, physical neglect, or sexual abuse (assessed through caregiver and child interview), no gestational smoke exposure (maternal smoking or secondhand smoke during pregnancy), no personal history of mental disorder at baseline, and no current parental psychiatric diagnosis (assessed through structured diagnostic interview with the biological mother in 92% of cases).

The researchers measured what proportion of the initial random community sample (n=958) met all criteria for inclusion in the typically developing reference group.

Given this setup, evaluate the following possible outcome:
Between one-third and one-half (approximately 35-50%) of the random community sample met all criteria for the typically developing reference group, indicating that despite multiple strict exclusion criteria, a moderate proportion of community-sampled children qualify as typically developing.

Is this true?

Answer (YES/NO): NO